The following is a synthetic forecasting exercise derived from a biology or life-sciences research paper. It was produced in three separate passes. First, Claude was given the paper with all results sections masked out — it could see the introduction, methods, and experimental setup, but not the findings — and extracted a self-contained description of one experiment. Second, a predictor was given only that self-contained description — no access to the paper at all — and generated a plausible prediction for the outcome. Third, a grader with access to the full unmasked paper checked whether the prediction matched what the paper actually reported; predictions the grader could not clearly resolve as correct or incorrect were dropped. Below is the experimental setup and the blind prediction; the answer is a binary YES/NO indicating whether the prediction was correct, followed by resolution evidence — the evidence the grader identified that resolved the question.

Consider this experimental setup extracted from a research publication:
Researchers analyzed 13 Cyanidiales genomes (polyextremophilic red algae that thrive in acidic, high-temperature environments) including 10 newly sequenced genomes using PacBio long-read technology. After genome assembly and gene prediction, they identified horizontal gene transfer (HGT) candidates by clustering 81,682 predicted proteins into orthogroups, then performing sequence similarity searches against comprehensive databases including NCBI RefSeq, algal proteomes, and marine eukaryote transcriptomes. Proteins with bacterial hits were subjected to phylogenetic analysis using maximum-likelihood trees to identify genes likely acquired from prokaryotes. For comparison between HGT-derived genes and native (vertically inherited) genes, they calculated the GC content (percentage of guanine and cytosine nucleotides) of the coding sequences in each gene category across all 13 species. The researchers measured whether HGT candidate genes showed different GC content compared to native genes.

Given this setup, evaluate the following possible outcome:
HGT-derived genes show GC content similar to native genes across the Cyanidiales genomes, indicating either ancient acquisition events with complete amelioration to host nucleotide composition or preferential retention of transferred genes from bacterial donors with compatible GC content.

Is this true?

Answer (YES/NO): NO